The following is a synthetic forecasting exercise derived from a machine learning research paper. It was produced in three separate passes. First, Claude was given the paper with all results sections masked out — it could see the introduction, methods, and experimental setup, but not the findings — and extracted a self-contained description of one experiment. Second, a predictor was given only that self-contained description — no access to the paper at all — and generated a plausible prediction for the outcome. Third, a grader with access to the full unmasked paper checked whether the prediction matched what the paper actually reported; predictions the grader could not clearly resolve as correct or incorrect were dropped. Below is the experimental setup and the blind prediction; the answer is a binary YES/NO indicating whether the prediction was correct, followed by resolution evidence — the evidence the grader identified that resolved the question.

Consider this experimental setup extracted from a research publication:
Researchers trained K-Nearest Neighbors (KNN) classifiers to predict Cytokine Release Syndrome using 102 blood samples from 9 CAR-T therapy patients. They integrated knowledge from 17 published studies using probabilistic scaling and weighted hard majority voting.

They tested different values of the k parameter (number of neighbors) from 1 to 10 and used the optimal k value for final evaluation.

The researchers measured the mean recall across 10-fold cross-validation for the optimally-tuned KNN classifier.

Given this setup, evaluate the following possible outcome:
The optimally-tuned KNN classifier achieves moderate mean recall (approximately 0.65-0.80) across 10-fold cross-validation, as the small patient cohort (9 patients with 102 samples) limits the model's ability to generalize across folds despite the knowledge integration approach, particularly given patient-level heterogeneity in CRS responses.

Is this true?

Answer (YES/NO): NO